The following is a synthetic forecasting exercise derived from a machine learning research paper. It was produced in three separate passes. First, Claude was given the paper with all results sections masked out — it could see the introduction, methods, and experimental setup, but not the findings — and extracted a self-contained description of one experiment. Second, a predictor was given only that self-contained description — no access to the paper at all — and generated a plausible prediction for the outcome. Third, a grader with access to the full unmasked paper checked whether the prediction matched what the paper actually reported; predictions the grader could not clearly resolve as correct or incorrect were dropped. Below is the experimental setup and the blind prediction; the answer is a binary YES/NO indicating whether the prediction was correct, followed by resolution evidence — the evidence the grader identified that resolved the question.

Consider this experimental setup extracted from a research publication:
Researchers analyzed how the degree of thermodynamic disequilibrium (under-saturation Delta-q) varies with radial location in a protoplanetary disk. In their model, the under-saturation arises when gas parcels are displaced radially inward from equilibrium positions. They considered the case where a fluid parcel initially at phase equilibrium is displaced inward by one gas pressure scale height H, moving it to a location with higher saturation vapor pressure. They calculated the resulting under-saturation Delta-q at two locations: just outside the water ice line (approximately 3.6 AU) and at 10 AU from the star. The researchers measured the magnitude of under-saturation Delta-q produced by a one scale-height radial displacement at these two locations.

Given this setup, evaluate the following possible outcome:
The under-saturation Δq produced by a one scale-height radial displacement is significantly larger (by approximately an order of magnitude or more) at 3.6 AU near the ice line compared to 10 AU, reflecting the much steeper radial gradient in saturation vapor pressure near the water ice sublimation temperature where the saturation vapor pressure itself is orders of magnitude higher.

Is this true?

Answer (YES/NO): YES